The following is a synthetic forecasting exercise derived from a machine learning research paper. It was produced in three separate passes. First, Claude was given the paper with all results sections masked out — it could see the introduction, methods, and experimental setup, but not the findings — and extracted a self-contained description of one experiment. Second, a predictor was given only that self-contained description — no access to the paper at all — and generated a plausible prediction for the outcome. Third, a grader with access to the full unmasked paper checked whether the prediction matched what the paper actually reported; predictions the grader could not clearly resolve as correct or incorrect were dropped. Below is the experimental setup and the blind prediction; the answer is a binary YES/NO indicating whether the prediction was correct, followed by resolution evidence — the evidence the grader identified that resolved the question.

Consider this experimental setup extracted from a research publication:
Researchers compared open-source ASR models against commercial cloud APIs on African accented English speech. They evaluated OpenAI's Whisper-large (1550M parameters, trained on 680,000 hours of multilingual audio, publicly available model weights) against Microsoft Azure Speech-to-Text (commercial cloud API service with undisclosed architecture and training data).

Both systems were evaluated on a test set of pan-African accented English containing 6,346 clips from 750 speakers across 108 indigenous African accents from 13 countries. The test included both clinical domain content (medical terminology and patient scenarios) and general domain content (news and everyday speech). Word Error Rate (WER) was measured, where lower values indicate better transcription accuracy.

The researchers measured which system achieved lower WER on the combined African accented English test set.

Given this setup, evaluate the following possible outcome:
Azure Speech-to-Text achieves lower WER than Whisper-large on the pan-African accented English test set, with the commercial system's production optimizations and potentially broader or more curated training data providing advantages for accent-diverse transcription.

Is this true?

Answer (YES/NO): NO